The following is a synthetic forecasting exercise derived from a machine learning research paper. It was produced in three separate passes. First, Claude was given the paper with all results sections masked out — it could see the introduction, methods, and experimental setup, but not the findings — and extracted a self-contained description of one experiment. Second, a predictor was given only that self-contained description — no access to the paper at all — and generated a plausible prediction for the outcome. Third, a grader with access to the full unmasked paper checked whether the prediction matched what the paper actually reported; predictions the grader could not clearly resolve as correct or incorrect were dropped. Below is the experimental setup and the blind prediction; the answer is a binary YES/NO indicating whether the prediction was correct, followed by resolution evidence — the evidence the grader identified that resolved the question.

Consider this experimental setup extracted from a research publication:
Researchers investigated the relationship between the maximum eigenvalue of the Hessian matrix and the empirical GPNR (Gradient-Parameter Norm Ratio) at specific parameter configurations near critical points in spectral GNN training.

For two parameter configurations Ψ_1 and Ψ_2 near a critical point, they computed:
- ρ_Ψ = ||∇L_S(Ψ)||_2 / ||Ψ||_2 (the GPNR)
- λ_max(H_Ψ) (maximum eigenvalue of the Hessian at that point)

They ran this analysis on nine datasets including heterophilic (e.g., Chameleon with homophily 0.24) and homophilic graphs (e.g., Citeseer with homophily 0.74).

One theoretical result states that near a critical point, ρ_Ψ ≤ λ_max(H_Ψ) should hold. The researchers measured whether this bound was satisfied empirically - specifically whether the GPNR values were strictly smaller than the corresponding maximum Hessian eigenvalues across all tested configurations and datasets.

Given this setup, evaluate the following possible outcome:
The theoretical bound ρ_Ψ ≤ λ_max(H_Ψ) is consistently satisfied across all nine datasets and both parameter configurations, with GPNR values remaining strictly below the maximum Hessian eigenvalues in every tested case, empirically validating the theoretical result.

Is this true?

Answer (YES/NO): YES